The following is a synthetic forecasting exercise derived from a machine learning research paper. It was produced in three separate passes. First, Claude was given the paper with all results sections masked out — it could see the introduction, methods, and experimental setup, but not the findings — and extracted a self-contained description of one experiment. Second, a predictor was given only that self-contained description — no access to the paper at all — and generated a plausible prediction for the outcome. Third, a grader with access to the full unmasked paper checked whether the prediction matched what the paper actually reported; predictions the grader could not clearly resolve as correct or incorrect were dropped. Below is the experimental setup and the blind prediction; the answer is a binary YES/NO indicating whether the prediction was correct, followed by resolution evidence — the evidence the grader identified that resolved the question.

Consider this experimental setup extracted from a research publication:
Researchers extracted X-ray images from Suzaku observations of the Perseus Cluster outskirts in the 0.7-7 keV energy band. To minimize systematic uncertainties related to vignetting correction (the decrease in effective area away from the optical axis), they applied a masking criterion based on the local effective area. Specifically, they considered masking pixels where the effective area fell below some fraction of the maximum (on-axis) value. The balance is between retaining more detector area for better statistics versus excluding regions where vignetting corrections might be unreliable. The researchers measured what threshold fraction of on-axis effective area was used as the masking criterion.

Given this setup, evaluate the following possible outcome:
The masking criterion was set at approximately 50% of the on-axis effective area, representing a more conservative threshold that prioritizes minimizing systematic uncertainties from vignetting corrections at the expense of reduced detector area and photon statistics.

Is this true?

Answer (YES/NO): YES